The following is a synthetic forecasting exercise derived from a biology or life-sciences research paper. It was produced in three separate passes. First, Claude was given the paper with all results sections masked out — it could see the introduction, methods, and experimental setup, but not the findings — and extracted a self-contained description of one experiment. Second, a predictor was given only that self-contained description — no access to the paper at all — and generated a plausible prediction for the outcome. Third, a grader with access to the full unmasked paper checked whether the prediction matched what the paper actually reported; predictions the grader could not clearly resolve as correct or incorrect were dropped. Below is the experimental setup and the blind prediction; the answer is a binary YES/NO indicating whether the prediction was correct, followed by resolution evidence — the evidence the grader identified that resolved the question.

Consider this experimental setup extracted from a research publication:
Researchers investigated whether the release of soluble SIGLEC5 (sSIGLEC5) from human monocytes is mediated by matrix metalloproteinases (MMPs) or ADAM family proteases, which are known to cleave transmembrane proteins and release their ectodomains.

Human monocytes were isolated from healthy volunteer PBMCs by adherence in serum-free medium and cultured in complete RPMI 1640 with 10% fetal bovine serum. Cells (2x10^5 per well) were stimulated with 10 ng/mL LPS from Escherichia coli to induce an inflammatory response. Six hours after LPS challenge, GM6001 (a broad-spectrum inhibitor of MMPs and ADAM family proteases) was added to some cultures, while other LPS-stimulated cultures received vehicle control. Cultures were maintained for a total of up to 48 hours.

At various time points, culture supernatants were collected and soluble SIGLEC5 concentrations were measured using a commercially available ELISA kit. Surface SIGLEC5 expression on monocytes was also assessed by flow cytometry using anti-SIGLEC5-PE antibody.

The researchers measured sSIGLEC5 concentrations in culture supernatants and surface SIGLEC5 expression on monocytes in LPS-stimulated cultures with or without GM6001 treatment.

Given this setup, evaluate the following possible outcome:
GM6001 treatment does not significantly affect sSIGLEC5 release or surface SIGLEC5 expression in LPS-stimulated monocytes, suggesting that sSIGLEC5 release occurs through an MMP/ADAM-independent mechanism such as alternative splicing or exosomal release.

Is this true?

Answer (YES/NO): NO